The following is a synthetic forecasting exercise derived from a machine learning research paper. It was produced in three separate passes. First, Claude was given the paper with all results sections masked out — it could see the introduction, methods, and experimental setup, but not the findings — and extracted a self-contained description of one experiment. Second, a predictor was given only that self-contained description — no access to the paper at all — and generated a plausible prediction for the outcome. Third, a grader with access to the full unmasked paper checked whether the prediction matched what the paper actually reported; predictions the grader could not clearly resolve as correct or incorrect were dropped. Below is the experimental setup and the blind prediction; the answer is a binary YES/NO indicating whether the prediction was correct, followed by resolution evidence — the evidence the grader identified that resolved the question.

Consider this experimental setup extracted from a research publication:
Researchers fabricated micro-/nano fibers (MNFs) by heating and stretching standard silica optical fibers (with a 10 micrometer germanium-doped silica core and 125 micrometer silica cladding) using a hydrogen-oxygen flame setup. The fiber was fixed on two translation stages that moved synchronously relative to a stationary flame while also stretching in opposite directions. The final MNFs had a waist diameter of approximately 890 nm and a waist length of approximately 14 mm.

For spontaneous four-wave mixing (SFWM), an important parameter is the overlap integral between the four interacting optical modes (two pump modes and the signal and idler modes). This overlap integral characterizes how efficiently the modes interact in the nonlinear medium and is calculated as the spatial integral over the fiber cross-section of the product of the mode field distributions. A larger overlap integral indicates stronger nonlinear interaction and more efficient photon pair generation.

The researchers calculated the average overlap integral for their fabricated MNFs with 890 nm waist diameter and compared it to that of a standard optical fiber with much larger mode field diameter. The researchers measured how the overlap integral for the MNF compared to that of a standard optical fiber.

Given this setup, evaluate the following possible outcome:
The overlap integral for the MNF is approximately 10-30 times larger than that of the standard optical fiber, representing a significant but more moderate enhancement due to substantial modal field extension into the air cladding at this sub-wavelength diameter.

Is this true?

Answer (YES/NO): NO